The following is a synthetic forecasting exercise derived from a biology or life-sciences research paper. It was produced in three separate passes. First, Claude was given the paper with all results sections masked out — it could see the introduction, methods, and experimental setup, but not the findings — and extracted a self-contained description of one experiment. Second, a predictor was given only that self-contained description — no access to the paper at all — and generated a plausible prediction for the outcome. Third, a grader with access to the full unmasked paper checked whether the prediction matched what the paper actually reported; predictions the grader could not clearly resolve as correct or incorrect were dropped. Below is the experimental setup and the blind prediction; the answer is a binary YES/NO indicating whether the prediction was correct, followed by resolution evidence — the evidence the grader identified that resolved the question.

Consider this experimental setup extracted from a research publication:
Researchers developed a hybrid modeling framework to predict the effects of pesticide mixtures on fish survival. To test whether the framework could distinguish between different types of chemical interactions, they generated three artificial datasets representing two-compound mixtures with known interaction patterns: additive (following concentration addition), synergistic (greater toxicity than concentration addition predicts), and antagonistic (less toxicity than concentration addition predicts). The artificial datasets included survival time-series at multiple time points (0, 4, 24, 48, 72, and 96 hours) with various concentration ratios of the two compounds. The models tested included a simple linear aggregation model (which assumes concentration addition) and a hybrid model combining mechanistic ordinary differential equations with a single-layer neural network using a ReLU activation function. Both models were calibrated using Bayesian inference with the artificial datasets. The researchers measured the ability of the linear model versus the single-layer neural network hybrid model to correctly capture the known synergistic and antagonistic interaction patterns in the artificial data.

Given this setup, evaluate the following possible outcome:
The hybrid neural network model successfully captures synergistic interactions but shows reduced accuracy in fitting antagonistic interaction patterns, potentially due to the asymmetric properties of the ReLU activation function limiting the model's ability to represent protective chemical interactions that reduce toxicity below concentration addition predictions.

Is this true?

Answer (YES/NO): NO